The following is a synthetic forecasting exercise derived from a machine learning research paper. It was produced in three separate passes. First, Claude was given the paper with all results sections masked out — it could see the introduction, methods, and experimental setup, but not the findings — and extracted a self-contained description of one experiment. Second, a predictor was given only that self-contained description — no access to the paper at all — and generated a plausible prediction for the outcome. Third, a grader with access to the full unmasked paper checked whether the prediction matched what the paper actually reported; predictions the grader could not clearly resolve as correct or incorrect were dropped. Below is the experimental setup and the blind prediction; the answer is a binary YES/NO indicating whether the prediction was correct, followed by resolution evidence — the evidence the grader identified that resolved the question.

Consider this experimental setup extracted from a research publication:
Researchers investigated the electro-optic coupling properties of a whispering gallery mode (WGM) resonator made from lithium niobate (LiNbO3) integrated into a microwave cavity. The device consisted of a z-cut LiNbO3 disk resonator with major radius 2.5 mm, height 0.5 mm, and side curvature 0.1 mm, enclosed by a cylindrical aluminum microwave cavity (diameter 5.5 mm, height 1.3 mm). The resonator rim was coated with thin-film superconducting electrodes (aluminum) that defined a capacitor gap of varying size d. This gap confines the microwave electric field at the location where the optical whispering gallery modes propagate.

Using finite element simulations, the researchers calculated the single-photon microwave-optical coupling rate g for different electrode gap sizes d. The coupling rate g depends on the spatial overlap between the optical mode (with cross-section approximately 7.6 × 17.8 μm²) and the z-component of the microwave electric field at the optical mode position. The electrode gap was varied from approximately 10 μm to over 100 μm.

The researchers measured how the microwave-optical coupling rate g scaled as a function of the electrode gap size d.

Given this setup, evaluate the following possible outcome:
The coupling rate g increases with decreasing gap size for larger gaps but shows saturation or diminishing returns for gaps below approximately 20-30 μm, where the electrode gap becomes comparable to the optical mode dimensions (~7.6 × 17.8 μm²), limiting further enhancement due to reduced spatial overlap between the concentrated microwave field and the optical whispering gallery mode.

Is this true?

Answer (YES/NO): NO